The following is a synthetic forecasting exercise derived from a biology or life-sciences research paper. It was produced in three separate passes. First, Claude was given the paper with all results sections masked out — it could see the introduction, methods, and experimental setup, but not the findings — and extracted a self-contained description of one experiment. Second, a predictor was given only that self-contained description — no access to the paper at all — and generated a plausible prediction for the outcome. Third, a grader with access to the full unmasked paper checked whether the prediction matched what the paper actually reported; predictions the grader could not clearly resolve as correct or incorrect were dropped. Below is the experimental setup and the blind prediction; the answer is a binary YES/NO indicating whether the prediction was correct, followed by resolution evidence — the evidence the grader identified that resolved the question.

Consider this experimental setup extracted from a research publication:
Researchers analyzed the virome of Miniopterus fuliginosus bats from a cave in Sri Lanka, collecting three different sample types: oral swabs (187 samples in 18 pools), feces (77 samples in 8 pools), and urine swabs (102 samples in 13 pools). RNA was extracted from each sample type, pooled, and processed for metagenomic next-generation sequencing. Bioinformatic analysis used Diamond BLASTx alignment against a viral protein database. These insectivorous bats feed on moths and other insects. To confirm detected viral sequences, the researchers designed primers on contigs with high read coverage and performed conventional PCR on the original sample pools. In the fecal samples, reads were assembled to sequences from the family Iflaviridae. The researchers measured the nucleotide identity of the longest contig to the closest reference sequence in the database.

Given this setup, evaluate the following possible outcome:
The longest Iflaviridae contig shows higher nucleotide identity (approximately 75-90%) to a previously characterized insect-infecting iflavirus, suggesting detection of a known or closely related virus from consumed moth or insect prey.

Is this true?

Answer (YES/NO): NO